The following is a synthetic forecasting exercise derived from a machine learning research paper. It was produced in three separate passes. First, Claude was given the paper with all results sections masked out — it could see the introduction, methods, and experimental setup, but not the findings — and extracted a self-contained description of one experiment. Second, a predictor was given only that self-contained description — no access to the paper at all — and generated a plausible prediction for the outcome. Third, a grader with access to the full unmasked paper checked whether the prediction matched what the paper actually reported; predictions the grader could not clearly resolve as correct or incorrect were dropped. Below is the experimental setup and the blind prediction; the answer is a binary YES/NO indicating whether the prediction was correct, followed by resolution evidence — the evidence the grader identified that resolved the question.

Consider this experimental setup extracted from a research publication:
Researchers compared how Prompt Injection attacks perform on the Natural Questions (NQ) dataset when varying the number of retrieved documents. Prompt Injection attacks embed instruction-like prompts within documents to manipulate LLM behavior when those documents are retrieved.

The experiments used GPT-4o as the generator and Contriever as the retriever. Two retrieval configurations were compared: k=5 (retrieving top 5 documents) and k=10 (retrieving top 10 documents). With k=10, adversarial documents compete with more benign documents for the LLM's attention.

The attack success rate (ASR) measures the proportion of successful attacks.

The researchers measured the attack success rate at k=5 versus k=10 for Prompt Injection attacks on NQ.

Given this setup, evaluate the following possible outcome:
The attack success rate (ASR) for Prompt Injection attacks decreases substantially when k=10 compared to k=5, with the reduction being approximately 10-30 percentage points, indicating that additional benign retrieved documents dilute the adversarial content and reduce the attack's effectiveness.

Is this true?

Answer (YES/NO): NO